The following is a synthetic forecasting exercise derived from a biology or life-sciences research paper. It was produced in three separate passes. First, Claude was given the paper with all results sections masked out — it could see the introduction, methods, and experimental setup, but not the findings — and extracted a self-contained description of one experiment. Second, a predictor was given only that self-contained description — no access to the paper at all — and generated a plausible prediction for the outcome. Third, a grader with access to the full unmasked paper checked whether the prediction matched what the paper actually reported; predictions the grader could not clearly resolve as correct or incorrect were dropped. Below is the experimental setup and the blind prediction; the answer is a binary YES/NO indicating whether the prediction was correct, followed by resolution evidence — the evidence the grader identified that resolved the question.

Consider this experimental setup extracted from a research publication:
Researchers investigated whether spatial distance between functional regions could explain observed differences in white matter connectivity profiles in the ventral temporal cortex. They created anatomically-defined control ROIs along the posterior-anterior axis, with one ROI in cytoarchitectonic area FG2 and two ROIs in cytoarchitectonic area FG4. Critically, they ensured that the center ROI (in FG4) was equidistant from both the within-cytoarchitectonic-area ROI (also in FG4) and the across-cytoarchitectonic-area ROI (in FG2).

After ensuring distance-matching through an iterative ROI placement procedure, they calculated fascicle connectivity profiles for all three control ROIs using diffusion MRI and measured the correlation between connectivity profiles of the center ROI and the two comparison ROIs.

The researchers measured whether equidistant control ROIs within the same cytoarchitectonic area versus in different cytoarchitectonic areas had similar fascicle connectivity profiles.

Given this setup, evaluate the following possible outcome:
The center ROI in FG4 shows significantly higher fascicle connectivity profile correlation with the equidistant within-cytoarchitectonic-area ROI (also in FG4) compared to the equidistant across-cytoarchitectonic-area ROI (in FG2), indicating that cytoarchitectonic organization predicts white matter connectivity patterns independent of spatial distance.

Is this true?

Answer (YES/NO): YES